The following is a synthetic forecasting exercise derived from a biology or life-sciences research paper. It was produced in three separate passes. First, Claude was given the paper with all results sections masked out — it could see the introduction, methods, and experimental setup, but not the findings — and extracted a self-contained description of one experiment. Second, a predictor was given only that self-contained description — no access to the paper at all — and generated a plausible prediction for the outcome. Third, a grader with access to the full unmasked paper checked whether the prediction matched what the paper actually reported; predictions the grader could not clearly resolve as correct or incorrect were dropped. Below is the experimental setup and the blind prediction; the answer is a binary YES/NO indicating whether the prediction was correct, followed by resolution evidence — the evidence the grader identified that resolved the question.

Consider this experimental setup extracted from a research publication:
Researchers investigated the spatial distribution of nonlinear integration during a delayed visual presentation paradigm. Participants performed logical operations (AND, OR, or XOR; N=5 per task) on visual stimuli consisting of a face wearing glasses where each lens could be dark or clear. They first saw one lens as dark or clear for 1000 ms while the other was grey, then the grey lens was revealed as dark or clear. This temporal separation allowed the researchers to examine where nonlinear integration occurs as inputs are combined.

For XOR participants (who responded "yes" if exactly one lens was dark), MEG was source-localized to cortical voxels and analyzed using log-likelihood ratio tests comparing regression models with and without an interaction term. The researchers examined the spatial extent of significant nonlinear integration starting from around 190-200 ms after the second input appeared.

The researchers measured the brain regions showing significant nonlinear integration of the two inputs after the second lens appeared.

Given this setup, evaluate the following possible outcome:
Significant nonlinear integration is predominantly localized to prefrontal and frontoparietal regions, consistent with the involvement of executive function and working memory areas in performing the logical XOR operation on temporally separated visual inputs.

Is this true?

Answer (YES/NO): NO